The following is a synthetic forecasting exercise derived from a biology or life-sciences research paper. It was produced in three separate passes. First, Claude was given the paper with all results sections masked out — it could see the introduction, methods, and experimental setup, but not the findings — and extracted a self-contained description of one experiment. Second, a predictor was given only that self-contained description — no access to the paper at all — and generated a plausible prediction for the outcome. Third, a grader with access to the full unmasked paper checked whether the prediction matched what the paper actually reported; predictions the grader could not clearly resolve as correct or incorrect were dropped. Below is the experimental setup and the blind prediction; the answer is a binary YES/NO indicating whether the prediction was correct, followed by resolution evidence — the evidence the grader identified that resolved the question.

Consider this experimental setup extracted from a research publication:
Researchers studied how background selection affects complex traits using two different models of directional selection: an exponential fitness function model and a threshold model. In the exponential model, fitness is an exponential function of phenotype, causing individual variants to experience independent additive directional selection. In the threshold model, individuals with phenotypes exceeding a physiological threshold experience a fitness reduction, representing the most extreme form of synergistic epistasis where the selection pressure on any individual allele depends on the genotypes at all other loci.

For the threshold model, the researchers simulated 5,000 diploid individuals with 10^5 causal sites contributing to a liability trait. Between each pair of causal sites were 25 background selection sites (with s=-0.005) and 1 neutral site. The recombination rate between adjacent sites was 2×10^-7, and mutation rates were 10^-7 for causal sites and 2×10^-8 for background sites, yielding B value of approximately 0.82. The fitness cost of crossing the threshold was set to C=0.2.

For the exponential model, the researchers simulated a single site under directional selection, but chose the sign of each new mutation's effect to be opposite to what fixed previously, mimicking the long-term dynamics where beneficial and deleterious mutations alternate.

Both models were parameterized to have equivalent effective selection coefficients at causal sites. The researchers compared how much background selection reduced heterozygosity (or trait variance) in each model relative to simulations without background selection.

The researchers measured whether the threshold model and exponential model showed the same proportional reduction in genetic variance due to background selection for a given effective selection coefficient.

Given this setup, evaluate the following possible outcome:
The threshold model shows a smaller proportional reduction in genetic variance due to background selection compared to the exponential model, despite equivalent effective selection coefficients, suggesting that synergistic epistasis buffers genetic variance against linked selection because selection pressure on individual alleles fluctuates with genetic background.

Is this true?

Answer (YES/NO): NO